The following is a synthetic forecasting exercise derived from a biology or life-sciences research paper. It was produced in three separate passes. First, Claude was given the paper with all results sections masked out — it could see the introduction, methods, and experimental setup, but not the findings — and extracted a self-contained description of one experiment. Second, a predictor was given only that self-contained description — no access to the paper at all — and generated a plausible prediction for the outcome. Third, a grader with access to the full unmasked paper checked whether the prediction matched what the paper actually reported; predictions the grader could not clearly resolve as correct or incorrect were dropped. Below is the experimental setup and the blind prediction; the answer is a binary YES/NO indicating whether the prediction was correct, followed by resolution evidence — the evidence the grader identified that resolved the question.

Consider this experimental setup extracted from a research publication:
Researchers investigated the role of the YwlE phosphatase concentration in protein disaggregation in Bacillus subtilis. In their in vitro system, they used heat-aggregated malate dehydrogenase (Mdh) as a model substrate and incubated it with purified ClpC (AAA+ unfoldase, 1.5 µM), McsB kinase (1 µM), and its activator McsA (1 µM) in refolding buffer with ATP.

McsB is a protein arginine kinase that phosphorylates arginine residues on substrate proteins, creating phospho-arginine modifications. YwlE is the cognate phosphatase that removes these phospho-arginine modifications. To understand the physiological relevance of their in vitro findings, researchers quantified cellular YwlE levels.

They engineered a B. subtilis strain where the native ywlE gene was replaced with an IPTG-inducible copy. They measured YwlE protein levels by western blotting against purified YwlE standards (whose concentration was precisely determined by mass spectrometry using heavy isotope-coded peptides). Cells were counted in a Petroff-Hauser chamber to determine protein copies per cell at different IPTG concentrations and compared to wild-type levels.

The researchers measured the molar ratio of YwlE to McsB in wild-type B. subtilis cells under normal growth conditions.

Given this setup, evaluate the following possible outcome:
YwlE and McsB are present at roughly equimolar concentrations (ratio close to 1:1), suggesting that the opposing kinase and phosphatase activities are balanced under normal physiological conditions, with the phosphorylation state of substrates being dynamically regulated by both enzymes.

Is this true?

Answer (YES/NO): NO